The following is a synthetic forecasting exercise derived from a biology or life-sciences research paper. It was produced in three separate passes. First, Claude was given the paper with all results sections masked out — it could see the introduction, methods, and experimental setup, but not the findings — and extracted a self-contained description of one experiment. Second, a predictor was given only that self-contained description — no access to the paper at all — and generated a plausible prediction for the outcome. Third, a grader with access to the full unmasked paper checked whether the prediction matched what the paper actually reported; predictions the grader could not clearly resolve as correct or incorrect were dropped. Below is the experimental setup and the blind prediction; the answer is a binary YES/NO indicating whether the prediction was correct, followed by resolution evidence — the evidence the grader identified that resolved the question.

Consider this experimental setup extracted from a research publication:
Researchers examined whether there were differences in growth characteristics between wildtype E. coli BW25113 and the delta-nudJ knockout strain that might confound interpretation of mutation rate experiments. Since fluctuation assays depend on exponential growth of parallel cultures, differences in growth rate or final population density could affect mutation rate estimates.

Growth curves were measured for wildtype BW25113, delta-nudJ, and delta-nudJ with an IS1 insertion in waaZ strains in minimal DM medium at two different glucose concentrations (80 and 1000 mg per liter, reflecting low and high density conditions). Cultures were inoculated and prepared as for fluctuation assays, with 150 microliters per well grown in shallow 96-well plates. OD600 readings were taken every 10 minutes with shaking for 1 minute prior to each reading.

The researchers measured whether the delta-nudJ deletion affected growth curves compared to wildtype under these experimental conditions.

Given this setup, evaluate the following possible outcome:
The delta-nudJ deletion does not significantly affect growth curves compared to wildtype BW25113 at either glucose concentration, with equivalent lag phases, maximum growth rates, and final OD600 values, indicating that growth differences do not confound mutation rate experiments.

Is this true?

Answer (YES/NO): NO